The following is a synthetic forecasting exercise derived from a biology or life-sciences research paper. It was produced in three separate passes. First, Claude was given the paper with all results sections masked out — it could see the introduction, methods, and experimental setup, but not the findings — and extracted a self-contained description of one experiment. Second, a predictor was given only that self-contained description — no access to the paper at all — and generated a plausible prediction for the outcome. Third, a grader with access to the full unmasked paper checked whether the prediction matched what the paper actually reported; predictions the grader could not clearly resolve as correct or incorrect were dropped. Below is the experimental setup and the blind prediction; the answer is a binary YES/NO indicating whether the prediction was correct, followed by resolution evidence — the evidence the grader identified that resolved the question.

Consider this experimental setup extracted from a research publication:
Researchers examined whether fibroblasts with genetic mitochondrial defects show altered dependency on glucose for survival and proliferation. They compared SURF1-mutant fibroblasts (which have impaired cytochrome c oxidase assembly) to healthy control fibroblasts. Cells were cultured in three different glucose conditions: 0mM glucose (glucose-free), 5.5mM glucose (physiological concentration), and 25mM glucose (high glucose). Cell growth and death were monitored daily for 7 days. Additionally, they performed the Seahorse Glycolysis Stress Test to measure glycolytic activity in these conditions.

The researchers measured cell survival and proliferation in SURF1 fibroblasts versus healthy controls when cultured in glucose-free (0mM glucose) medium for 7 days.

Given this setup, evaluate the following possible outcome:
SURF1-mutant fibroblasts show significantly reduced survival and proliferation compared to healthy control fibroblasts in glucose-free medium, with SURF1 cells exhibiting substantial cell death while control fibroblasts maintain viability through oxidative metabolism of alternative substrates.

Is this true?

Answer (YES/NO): YES